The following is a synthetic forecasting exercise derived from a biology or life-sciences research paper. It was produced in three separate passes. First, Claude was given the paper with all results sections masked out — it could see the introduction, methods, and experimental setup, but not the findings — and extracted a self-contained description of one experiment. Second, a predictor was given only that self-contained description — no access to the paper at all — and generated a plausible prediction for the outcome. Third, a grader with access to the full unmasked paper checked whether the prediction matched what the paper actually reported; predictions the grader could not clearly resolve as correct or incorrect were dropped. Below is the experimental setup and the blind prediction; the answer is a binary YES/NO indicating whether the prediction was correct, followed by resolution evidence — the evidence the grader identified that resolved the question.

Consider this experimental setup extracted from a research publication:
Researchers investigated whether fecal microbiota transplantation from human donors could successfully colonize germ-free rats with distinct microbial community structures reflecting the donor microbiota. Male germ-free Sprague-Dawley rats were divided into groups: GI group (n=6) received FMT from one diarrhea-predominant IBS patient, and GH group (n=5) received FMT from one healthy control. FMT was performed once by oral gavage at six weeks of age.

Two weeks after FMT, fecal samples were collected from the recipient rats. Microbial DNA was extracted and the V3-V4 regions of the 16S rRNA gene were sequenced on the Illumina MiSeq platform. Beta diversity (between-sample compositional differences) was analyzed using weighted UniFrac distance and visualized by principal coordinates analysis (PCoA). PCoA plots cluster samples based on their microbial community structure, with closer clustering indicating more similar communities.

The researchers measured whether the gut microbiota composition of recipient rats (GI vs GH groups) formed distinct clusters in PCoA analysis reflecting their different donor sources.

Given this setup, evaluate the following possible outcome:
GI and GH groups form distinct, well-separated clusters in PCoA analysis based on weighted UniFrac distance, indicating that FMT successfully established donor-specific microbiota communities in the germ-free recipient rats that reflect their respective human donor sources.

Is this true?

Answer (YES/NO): YES